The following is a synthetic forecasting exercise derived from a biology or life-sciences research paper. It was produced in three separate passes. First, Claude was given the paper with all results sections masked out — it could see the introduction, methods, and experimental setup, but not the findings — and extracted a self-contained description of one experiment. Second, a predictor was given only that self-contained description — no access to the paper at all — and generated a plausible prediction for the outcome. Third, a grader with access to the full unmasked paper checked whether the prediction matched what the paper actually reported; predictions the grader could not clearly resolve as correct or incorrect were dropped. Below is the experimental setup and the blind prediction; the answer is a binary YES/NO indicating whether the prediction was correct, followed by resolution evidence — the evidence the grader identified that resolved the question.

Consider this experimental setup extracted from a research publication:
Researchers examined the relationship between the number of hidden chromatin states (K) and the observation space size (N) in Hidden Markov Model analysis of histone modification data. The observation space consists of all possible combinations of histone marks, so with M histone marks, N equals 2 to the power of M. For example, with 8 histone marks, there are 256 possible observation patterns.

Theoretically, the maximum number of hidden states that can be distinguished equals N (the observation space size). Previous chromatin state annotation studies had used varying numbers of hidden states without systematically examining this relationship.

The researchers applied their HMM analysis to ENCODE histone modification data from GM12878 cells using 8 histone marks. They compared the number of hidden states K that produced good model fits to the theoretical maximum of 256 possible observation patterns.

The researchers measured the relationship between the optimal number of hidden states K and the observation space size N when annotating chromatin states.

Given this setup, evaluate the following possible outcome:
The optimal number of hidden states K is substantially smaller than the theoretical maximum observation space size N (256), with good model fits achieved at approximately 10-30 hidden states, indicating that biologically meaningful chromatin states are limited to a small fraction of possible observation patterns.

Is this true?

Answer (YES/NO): YES